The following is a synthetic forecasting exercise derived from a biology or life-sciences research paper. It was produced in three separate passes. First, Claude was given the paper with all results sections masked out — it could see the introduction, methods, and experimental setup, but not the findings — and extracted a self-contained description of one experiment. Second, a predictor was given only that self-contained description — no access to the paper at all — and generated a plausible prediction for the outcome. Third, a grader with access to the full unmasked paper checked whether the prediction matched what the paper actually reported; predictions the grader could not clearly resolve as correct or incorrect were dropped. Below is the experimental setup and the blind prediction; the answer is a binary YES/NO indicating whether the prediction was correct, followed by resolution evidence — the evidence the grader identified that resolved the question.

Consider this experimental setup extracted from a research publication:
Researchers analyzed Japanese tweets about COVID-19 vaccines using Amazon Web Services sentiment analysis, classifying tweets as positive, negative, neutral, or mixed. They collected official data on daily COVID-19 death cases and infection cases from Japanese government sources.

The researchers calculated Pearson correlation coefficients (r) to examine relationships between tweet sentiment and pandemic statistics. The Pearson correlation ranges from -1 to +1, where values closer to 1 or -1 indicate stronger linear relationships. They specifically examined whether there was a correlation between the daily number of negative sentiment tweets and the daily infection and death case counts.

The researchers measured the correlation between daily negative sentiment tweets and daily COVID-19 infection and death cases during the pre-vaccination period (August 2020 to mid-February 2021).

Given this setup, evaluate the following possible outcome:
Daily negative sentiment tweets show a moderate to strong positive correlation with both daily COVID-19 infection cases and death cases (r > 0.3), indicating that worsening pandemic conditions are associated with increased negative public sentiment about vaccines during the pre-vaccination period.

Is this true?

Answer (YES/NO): YES